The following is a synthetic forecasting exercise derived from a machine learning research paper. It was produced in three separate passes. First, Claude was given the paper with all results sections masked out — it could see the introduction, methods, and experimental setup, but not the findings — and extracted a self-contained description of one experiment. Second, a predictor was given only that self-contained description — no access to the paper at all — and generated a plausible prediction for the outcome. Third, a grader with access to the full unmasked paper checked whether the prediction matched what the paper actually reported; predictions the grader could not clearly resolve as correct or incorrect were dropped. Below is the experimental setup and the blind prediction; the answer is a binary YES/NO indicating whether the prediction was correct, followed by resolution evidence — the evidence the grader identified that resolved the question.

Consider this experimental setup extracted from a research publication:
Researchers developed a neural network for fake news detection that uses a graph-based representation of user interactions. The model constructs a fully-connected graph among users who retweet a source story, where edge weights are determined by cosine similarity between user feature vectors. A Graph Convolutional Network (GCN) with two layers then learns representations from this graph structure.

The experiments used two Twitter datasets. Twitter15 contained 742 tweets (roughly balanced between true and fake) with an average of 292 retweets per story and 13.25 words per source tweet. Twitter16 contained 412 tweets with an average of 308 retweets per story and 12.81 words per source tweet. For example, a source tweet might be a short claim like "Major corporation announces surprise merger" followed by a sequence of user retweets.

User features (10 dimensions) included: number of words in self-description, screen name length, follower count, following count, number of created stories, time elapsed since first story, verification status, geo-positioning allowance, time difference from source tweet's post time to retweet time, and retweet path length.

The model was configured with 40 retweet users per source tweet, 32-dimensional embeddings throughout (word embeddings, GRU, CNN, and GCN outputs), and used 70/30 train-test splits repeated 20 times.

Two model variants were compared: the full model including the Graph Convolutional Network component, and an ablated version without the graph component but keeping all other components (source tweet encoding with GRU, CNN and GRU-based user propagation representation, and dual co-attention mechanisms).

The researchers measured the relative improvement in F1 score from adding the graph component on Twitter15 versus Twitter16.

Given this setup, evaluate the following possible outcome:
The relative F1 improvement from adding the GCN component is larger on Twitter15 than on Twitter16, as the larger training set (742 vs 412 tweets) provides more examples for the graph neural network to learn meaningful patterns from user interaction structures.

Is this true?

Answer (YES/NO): NO